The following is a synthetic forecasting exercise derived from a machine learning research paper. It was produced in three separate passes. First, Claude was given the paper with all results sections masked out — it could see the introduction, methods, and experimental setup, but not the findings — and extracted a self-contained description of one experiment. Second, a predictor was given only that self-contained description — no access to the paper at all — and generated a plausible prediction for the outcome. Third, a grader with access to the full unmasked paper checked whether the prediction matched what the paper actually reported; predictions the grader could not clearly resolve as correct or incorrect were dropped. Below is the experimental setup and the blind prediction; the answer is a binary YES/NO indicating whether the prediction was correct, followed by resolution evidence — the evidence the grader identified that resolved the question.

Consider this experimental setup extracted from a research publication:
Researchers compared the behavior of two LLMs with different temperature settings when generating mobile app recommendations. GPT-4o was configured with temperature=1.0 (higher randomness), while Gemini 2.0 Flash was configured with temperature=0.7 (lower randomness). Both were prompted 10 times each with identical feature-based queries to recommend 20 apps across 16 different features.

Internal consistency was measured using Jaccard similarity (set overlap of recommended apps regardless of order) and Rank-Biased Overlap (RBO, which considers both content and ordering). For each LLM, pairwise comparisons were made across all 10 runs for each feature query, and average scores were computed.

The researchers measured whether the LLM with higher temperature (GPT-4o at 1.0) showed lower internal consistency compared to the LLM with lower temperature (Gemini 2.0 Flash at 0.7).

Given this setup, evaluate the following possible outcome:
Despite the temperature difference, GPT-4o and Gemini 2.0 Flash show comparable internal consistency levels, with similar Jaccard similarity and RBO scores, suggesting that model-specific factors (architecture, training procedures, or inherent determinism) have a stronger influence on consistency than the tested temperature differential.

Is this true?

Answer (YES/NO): NO